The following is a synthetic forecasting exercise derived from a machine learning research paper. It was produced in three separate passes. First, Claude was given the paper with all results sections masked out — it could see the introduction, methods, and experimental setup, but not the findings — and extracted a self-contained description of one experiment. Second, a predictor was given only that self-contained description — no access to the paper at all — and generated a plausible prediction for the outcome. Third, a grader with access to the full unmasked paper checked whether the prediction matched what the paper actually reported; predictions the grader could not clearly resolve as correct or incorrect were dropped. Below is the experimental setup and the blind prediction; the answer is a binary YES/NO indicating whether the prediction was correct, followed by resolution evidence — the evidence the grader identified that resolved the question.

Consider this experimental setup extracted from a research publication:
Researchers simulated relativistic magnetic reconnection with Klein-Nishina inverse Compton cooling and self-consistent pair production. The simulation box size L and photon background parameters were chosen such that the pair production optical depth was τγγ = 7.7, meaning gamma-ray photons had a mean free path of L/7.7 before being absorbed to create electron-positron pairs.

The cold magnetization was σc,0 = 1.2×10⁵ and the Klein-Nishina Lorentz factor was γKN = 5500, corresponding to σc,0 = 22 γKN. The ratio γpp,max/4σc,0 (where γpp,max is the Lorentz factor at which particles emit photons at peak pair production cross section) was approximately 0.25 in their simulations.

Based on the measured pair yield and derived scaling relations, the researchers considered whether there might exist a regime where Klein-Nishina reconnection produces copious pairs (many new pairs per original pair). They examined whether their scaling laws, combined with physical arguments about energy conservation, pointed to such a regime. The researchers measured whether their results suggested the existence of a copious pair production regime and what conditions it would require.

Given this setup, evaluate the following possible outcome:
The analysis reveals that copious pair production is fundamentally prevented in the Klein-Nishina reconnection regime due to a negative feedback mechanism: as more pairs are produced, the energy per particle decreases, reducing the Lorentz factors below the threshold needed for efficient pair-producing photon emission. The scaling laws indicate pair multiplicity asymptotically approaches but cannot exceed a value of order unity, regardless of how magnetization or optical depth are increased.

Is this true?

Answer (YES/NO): NO